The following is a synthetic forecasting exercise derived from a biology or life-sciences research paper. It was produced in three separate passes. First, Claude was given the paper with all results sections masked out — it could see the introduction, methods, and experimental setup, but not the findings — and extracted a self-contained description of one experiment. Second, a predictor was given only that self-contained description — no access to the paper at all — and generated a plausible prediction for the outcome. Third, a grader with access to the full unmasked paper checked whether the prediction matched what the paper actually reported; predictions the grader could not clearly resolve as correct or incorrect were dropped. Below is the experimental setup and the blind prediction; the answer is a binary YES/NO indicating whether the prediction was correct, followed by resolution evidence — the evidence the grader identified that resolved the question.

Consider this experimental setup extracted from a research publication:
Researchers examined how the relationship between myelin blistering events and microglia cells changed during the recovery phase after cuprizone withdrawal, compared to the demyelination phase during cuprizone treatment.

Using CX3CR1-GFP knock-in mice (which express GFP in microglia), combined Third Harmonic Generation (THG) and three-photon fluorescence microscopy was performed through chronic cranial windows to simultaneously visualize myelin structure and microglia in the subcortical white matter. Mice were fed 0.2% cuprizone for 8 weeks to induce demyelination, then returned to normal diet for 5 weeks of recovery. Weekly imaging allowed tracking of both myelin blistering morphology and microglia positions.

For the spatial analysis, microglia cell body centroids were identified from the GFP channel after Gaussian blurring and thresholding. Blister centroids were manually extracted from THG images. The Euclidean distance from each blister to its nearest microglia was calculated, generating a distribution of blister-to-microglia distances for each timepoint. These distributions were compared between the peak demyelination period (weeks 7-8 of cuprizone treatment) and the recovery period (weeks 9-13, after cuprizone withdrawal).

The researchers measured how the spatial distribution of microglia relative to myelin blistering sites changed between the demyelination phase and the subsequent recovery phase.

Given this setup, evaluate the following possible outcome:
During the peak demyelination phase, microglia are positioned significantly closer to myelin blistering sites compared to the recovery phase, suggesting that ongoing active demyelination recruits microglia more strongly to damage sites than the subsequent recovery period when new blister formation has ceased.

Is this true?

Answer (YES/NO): NO